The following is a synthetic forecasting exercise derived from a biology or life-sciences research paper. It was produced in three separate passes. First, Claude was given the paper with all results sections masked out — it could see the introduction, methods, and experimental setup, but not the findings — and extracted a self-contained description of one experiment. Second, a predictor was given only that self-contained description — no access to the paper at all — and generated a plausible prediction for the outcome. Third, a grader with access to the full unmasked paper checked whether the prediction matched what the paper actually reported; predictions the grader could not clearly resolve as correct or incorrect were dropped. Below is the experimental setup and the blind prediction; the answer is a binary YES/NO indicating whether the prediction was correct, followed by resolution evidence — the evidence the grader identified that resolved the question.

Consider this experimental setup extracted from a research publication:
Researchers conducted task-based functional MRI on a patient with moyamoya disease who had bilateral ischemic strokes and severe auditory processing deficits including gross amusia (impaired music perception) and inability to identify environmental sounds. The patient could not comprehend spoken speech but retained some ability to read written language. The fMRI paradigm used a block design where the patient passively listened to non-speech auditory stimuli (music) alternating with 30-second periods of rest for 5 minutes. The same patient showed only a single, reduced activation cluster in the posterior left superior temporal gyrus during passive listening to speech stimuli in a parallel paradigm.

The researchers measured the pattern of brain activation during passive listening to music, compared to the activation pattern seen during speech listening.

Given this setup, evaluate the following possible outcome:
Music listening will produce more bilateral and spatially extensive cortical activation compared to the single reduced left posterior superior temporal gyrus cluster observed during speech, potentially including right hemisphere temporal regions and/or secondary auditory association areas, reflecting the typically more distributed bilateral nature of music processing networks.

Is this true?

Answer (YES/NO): YES